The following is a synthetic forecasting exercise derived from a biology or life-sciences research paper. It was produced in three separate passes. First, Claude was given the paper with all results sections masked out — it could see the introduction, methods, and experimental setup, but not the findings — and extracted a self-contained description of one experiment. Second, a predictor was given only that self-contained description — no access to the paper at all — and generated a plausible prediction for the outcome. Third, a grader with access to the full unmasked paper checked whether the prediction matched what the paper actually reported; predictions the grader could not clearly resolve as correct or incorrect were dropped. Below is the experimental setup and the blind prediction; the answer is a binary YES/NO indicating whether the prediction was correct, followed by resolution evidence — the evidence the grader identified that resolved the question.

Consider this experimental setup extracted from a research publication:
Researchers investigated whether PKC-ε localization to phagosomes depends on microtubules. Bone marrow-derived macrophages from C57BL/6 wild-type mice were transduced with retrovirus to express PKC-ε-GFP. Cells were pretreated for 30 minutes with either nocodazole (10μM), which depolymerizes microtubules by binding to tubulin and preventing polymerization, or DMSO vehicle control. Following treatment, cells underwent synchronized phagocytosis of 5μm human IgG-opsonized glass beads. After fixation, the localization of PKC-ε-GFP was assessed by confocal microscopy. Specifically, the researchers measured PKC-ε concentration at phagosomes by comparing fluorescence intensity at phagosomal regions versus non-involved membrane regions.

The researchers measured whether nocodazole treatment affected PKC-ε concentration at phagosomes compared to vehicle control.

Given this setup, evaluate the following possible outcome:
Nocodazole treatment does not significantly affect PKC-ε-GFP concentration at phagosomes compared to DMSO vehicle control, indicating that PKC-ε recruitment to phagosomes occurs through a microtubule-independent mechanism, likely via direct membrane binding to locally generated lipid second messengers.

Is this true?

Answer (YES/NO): NO